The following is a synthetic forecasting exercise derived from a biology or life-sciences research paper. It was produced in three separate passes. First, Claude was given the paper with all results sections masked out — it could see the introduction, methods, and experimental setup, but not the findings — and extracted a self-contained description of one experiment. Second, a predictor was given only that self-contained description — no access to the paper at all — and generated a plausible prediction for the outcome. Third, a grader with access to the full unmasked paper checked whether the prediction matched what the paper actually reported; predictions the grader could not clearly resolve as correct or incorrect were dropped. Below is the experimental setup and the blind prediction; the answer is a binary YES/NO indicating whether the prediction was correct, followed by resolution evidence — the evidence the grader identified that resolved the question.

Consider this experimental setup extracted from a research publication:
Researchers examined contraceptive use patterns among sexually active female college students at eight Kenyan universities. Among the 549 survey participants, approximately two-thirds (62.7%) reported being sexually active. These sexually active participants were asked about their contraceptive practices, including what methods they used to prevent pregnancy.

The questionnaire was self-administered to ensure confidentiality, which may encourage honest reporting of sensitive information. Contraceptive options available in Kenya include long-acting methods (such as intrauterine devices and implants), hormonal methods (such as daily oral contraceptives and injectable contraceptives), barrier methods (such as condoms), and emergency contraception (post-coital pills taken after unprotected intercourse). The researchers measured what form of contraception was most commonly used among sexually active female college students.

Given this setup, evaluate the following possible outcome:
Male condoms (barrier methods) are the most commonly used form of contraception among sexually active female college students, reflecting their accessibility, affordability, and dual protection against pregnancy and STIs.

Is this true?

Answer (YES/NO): NO